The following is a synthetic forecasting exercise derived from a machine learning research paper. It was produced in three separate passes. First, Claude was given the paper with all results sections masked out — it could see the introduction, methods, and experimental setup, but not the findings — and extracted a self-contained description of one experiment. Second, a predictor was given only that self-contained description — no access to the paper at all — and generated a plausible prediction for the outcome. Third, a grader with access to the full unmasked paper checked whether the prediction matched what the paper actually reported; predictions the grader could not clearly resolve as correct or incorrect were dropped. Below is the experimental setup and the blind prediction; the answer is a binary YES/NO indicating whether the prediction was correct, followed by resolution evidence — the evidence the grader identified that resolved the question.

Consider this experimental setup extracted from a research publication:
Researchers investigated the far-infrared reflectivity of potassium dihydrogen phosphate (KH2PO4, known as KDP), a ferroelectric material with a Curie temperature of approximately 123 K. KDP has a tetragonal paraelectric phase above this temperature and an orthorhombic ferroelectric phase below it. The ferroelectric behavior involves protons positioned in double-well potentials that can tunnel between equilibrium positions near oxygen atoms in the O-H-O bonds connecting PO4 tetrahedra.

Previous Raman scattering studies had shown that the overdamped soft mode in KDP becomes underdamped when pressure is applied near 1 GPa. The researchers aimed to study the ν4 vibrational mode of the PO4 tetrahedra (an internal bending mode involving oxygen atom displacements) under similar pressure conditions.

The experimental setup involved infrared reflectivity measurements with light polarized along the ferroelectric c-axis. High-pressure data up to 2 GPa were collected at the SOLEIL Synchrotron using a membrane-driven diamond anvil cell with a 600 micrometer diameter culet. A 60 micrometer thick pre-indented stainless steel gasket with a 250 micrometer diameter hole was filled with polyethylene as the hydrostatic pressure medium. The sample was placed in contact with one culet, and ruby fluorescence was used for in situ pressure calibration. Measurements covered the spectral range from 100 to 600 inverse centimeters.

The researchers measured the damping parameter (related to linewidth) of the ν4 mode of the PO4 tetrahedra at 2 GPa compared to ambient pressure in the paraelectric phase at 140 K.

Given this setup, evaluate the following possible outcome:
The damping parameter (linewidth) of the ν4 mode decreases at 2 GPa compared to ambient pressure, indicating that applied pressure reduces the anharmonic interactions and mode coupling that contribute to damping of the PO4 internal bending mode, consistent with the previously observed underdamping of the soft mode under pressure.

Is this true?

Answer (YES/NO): YES